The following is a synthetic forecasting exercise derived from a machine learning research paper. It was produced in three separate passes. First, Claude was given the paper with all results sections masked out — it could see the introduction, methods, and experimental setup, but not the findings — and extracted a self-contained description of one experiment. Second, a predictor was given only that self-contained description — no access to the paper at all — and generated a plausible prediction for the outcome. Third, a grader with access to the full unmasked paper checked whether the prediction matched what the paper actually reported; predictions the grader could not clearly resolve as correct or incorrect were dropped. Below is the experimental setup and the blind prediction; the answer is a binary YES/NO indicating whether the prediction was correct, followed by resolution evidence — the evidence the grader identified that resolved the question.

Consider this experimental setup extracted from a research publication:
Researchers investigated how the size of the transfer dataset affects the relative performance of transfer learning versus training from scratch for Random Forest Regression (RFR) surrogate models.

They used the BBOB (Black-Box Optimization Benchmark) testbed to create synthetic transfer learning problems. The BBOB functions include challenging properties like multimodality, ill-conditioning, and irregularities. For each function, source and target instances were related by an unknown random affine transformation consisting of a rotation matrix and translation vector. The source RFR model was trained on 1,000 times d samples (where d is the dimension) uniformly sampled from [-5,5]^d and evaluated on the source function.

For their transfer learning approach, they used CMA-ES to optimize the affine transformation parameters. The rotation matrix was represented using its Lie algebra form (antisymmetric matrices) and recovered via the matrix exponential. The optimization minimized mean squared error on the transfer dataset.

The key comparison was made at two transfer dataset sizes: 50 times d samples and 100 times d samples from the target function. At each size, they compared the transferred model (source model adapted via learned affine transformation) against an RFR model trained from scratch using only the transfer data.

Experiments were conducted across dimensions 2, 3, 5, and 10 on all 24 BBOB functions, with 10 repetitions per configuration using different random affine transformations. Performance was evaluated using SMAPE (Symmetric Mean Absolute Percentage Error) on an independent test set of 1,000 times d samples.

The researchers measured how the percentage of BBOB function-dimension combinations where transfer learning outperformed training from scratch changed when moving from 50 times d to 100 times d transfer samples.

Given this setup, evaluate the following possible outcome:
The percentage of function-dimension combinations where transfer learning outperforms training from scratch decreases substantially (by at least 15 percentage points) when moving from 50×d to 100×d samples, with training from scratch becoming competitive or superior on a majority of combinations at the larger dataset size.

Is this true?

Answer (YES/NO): NO